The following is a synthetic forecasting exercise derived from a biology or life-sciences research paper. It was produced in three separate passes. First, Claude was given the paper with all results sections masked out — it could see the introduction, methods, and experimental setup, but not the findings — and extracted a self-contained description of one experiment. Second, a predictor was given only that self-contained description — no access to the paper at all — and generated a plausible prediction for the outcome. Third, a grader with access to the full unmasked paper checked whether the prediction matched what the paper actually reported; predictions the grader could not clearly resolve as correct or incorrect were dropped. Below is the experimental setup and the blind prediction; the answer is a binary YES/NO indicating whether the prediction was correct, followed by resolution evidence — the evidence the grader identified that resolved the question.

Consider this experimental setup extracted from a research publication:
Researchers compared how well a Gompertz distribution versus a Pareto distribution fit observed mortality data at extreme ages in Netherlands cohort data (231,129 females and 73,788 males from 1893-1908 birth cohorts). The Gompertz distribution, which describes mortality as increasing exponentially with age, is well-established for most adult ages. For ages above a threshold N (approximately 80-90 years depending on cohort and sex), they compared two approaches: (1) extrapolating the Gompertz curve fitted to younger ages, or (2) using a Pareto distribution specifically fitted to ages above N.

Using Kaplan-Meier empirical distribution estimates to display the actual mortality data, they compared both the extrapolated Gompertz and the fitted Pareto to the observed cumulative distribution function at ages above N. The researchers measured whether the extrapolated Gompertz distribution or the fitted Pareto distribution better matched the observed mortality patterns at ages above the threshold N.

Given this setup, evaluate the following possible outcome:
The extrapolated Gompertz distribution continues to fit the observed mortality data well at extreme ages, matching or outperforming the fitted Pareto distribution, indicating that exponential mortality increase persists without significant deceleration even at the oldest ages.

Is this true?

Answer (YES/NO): NO